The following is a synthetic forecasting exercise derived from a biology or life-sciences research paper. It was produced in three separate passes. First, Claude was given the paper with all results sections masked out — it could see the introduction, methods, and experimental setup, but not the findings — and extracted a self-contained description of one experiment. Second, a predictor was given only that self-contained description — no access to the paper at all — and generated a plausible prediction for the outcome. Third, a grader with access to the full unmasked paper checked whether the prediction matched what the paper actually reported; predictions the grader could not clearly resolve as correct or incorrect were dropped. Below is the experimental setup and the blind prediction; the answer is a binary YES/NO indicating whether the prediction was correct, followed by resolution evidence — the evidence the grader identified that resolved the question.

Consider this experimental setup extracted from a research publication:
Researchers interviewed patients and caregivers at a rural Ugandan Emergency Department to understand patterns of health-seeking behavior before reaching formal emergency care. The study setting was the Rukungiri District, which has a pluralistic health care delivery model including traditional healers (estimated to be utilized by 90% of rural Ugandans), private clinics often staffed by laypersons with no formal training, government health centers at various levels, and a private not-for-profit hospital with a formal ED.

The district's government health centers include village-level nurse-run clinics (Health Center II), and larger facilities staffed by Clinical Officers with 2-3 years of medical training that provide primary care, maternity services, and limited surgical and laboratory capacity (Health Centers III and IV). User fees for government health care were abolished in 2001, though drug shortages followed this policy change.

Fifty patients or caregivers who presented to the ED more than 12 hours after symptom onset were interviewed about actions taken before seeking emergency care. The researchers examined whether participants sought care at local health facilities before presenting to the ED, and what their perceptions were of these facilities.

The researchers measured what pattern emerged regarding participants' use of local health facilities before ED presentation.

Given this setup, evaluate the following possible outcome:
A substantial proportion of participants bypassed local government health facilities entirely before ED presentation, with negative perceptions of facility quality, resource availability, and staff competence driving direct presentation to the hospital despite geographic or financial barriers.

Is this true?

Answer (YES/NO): NO